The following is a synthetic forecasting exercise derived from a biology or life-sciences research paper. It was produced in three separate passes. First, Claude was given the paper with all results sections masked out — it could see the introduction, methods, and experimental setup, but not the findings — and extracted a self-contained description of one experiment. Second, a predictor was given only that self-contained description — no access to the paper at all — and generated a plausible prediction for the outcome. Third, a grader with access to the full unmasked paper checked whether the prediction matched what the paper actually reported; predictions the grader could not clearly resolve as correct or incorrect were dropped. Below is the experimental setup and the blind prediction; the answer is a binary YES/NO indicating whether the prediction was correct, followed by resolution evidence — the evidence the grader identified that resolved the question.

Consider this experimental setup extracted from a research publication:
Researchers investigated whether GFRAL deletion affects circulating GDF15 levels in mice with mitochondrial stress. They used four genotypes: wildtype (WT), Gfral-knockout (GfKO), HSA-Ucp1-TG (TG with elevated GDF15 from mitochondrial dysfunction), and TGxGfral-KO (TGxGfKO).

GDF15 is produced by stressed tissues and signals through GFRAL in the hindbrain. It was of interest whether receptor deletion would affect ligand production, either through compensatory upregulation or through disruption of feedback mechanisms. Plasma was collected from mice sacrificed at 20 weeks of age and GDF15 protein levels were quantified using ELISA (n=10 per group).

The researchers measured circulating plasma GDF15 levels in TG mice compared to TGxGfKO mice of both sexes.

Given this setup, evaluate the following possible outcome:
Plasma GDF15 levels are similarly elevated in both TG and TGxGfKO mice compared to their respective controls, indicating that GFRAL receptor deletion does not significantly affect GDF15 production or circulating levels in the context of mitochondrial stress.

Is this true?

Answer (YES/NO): NO